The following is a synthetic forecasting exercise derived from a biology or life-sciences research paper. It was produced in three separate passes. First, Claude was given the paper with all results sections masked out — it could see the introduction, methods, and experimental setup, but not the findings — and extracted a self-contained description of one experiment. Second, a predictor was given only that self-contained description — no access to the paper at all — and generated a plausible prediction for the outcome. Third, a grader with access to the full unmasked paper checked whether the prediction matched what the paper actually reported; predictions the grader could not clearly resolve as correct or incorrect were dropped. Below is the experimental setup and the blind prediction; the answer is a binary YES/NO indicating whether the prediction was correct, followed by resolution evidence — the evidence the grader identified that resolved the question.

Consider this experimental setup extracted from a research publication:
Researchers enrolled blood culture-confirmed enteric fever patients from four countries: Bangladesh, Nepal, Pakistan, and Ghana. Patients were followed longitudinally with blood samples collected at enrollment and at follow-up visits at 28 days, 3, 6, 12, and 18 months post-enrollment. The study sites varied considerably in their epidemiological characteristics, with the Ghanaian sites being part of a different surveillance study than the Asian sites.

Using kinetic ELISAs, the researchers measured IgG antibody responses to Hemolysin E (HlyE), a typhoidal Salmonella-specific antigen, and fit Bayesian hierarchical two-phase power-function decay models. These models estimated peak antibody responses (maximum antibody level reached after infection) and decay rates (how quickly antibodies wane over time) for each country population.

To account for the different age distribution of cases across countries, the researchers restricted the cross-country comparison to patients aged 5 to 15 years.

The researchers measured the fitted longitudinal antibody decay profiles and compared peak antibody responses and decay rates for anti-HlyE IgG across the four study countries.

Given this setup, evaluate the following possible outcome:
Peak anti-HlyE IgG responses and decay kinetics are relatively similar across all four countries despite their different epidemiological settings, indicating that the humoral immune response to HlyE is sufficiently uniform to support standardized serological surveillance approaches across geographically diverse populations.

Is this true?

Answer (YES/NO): YES